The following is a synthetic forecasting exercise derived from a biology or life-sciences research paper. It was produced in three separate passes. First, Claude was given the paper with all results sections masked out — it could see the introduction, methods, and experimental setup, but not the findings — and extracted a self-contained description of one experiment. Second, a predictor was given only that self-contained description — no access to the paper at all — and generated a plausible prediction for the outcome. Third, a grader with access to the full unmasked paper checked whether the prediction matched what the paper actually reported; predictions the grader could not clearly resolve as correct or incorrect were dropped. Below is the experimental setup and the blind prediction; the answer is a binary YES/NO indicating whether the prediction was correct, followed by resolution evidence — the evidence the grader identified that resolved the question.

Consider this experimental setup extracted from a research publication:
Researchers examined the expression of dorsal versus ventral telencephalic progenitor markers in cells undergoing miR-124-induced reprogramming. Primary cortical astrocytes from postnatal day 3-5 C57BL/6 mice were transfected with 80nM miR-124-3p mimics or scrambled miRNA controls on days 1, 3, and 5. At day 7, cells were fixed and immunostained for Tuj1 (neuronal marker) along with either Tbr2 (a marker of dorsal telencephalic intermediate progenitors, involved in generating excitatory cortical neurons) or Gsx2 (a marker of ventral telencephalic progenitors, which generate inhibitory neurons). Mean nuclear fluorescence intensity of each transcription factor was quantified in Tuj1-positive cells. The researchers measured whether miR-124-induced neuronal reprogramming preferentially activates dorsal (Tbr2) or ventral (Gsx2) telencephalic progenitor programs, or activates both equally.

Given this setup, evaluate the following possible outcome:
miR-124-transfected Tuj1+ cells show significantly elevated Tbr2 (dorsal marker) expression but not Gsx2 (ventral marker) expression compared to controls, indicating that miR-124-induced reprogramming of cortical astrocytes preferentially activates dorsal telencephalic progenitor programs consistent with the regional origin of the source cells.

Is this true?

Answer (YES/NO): NO